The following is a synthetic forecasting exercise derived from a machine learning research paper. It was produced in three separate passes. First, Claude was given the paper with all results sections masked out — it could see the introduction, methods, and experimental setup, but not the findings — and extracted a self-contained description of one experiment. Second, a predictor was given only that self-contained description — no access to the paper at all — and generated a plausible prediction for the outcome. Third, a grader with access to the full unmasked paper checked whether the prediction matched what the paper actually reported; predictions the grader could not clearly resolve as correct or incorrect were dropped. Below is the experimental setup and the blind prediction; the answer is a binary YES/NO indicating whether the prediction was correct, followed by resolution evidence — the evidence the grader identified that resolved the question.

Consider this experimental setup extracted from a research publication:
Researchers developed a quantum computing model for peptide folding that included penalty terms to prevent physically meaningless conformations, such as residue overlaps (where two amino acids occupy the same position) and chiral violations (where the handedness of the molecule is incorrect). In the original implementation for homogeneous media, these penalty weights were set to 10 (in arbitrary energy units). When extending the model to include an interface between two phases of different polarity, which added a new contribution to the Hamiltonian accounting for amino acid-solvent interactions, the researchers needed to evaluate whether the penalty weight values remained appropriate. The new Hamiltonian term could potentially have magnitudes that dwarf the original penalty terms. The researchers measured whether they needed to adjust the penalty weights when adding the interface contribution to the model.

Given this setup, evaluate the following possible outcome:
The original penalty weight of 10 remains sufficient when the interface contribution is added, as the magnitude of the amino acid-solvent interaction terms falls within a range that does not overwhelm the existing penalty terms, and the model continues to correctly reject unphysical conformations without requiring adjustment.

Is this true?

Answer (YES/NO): NO